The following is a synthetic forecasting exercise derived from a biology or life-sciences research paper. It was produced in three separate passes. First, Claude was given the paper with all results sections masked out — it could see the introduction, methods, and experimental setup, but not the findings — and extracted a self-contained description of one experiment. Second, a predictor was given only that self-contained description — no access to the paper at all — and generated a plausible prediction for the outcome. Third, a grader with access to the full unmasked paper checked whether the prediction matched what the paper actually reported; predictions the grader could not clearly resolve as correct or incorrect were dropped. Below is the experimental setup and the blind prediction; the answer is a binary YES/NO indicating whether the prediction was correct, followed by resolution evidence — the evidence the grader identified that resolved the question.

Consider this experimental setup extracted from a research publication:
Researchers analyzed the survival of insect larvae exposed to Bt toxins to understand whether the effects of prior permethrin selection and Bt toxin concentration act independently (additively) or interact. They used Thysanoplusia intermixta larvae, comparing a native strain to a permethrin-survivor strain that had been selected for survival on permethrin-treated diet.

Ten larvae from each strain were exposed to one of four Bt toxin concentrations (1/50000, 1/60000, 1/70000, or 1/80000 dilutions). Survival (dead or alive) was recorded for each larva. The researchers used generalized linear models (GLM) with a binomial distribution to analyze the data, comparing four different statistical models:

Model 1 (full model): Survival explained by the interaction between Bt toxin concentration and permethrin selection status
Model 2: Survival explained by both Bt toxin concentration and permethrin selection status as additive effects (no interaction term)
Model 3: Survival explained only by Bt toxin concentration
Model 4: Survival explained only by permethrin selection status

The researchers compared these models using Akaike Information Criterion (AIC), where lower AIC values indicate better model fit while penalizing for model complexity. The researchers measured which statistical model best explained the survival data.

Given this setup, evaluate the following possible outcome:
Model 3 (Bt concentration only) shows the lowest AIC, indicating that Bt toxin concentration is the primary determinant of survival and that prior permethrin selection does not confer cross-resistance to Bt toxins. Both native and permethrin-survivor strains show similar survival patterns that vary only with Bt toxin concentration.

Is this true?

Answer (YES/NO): NO